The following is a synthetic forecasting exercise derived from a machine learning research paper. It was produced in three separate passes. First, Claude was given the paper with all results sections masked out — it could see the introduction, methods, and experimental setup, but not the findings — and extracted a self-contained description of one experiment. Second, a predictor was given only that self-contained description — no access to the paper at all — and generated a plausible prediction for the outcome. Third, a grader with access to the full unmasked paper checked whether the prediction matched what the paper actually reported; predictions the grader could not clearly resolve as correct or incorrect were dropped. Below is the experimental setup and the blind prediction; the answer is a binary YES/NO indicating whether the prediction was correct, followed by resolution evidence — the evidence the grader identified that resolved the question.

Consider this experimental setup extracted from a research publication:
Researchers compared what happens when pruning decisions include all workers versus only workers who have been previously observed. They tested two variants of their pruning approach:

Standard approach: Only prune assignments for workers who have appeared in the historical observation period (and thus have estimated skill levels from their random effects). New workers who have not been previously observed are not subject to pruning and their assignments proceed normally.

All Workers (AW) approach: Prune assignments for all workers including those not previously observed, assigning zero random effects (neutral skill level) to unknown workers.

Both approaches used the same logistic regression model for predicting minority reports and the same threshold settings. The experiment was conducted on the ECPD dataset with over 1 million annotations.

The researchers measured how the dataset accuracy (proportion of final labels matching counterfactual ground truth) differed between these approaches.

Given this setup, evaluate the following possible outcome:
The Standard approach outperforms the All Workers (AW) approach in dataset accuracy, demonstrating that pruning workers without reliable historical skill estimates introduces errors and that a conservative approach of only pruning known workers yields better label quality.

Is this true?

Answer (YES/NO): YES